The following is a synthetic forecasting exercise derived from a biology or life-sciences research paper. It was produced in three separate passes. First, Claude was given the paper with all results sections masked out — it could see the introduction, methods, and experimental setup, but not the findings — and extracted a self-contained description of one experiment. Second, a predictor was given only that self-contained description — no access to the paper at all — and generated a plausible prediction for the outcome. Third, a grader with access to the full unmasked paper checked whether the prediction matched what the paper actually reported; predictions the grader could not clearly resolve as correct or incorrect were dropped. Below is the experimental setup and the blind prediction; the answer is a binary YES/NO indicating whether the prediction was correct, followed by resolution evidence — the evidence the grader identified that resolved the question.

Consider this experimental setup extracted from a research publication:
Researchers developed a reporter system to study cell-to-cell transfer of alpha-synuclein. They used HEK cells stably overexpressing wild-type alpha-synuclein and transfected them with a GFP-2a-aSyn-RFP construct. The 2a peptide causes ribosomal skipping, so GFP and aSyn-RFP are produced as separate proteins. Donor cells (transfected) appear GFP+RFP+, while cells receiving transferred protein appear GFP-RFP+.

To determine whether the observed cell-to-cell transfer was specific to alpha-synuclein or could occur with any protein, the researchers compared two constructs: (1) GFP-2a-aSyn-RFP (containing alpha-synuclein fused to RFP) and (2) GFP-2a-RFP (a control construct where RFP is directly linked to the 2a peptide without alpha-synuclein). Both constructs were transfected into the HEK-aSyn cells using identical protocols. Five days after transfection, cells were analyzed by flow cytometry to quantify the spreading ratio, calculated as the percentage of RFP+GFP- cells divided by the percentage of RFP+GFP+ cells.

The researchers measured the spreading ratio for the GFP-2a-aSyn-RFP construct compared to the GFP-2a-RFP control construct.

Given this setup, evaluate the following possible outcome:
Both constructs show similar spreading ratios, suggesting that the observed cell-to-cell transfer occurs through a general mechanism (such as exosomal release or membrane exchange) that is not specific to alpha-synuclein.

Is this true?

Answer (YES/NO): NO